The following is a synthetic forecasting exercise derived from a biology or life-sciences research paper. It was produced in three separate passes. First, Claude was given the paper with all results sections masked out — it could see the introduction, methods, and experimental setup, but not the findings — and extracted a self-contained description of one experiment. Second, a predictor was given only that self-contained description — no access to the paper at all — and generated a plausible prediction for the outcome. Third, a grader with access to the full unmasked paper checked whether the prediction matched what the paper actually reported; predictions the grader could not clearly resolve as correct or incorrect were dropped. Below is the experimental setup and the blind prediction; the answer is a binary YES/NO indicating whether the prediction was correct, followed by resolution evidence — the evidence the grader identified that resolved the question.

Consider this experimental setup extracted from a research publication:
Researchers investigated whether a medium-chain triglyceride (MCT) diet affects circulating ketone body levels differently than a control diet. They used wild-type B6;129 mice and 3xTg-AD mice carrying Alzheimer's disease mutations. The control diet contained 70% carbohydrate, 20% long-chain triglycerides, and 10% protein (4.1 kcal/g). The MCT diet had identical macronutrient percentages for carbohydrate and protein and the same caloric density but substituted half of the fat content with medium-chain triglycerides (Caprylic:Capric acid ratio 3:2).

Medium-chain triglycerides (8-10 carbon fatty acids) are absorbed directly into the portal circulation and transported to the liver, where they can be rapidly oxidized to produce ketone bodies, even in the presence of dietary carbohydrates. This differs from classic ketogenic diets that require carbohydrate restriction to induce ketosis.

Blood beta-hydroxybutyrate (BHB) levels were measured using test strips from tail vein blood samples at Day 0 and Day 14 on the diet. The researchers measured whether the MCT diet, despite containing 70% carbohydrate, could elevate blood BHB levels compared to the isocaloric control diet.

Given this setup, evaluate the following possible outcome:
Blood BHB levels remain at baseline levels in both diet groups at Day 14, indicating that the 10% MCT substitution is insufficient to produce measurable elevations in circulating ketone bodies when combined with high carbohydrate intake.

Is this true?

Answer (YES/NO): YES